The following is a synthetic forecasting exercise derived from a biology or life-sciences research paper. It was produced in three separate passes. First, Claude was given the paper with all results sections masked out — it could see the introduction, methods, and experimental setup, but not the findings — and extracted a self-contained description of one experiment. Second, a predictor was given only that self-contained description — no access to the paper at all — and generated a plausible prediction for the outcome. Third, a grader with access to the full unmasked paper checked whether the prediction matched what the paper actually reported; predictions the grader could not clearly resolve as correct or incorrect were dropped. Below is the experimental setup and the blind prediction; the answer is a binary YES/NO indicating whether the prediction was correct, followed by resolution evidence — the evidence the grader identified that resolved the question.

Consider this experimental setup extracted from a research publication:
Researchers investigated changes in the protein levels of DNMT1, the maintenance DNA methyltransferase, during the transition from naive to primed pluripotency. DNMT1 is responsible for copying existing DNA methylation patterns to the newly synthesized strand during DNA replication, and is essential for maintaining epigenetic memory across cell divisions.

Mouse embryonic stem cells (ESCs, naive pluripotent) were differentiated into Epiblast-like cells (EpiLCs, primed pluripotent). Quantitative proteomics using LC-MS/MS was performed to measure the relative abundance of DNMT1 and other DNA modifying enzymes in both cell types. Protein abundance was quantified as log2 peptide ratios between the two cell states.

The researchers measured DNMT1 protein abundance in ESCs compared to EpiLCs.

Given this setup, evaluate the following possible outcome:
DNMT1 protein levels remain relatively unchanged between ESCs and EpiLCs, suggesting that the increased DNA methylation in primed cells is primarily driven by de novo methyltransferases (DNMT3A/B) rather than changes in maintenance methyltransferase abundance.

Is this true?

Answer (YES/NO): YES